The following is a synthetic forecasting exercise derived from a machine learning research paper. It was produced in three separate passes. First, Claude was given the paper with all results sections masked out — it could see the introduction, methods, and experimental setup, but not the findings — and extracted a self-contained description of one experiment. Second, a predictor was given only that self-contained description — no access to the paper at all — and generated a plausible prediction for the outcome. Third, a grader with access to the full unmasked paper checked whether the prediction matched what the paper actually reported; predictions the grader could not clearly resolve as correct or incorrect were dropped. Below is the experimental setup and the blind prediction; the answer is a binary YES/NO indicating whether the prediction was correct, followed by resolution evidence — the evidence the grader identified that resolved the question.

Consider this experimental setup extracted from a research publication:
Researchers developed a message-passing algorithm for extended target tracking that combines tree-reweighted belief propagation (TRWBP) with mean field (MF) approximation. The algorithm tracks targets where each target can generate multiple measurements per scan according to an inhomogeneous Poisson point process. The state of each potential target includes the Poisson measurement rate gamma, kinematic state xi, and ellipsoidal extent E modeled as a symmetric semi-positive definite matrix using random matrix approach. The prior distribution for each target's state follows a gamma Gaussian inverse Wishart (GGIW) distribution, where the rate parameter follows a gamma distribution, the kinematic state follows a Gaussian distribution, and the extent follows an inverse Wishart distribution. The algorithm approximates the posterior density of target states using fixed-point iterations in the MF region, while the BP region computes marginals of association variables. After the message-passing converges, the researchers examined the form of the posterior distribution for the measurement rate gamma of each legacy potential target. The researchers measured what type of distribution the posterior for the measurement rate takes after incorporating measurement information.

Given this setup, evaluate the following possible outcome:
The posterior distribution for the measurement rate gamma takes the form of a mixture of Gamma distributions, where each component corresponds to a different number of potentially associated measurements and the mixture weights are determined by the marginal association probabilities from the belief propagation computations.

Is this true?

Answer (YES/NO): YES